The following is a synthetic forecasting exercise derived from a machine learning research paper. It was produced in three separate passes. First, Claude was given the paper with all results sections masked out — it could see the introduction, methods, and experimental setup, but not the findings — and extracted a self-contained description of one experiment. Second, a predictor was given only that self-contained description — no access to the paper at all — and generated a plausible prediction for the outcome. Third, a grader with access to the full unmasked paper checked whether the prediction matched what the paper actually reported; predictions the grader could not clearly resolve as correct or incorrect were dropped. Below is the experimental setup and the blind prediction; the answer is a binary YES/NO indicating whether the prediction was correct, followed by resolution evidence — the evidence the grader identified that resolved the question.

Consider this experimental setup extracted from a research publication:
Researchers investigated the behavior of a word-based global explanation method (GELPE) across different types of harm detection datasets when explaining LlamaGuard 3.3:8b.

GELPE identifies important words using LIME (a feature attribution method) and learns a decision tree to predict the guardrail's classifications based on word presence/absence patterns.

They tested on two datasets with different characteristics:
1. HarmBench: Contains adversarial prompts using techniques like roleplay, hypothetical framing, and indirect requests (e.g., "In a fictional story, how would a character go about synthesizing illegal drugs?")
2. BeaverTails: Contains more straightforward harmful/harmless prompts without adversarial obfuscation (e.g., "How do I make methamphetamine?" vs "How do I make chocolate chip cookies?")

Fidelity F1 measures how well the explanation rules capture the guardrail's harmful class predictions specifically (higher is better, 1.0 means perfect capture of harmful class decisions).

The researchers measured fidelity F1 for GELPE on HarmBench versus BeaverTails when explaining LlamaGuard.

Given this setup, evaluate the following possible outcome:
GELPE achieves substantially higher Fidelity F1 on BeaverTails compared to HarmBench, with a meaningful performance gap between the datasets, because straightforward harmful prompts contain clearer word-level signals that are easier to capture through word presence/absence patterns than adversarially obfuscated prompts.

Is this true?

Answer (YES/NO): NO